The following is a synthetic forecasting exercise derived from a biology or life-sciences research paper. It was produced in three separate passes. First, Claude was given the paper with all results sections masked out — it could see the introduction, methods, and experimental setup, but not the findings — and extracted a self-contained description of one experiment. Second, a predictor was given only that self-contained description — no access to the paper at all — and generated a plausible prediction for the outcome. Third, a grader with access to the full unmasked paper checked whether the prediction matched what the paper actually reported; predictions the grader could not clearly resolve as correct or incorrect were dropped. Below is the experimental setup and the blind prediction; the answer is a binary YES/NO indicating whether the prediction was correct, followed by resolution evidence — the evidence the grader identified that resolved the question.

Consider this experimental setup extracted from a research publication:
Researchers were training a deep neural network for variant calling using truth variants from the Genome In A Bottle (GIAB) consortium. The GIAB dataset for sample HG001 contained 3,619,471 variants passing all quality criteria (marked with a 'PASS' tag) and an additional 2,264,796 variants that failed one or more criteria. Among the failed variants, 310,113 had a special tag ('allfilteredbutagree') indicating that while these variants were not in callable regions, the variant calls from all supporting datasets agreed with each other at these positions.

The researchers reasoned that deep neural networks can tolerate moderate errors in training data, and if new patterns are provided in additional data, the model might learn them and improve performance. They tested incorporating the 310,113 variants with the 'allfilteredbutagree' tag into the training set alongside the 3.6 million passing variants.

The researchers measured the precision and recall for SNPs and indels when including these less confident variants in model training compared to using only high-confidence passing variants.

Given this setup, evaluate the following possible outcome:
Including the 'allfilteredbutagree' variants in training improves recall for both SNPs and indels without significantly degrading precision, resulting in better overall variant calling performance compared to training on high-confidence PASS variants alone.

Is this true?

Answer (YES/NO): NO